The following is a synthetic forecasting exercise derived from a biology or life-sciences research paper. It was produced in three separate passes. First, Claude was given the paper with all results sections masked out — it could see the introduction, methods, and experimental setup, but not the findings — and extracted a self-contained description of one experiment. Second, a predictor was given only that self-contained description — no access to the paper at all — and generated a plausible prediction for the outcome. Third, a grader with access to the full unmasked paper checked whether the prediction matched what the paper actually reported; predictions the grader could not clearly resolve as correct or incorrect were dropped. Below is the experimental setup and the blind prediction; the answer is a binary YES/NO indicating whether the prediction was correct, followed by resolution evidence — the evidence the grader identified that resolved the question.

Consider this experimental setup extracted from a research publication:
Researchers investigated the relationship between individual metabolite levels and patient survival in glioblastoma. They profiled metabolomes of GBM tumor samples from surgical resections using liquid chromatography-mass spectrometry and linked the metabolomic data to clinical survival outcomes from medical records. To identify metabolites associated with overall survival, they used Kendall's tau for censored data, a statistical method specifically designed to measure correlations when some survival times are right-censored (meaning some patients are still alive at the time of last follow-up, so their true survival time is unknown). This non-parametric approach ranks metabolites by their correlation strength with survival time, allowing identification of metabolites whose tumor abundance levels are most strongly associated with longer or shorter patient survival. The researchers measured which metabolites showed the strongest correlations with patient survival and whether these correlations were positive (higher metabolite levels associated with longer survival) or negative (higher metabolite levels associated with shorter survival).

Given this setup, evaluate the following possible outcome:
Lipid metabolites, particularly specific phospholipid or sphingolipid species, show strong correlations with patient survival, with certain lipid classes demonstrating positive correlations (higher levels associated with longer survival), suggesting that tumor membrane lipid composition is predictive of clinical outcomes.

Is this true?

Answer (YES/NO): NO